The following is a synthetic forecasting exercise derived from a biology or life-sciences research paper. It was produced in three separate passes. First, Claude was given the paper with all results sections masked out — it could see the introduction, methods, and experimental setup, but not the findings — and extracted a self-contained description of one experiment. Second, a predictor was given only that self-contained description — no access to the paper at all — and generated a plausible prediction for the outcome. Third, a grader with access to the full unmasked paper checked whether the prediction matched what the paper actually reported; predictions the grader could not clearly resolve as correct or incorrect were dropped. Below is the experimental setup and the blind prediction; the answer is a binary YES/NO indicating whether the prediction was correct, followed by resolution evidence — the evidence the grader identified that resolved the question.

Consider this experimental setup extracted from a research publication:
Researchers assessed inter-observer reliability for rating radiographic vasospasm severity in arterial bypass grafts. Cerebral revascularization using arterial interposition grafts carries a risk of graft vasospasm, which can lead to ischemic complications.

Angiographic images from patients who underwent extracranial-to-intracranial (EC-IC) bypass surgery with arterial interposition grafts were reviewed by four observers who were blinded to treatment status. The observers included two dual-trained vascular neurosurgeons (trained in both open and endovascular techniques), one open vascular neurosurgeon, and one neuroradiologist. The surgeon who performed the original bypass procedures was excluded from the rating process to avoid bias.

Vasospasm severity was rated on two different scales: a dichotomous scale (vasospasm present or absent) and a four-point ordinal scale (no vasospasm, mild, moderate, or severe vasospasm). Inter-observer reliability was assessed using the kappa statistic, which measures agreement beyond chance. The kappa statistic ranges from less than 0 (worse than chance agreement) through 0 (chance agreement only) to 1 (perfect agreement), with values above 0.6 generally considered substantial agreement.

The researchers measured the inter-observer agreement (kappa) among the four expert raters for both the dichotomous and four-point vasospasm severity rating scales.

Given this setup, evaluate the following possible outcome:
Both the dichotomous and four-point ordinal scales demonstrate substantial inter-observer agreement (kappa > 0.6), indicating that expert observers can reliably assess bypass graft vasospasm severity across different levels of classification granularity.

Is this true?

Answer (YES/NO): NO